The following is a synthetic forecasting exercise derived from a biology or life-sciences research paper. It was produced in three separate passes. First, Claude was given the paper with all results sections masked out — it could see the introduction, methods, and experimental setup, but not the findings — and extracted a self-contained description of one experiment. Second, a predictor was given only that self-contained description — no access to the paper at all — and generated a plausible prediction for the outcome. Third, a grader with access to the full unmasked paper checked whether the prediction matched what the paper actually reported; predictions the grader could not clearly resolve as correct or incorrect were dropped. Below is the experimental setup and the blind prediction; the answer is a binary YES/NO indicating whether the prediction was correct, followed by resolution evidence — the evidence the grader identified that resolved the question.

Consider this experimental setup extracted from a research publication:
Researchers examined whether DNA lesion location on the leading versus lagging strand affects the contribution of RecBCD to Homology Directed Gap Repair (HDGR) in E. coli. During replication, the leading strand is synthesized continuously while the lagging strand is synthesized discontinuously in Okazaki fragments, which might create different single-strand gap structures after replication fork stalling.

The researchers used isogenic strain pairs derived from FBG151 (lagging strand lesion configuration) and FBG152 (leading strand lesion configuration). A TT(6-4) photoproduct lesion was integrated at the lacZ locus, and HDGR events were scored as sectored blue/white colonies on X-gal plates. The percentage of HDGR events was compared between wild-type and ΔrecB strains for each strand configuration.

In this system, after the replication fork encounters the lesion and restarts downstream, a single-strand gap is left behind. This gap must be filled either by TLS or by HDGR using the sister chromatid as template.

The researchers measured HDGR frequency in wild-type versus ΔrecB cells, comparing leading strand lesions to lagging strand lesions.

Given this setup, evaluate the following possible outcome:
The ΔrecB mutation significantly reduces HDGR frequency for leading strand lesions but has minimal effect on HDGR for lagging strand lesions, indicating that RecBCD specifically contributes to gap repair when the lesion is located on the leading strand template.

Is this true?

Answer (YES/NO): NO